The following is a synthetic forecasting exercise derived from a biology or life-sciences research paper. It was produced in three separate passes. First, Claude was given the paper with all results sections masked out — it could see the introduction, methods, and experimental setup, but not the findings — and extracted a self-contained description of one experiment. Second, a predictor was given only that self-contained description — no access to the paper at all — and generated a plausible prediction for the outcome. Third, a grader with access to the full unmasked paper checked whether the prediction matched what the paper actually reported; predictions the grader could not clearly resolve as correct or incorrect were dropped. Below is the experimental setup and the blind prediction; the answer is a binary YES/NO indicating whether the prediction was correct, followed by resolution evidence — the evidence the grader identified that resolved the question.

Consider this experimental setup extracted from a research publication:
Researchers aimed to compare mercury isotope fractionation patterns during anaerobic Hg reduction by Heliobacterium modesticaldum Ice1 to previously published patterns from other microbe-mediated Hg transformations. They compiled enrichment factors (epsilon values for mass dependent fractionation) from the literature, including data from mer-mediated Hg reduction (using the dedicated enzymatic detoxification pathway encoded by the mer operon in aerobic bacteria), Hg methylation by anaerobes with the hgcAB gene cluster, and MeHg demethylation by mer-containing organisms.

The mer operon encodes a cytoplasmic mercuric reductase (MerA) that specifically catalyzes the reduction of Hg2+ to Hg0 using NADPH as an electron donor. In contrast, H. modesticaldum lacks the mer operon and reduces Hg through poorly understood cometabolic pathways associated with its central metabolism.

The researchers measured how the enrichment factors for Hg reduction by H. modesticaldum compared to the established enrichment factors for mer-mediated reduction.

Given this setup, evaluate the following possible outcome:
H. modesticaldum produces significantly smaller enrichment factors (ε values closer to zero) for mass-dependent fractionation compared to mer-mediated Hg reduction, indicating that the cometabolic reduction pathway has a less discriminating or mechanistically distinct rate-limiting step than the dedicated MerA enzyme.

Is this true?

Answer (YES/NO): NO